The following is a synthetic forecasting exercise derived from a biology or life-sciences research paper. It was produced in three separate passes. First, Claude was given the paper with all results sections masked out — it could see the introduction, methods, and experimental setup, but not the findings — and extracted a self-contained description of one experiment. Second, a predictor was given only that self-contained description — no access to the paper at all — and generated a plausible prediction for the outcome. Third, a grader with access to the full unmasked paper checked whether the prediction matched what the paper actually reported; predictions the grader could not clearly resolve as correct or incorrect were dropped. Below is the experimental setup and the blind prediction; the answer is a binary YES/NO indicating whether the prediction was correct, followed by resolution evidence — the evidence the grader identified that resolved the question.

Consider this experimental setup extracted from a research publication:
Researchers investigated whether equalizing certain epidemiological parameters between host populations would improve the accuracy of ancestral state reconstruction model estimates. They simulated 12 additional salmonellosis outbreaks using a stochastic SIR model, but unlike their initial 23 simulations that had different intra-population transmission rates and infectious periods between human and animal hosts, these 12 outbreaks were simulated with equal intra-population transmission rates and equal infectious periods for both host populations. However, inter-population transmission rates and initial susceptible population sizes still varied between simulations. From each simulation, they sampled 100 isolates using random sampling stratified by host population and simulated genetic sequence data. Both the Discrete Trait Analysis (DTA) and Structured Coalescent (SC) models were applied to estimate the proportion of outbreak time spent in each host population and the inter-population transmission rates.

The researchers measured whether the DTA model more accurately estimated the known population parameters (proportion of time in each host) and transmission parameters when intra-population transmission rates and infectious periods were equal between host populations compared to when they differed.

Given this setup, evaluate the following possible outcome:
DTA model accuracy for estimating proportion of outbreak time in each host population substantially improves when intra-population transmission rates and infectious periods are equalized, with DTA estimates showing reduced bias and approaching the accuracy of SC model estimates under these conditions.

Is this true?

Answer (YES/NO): NO